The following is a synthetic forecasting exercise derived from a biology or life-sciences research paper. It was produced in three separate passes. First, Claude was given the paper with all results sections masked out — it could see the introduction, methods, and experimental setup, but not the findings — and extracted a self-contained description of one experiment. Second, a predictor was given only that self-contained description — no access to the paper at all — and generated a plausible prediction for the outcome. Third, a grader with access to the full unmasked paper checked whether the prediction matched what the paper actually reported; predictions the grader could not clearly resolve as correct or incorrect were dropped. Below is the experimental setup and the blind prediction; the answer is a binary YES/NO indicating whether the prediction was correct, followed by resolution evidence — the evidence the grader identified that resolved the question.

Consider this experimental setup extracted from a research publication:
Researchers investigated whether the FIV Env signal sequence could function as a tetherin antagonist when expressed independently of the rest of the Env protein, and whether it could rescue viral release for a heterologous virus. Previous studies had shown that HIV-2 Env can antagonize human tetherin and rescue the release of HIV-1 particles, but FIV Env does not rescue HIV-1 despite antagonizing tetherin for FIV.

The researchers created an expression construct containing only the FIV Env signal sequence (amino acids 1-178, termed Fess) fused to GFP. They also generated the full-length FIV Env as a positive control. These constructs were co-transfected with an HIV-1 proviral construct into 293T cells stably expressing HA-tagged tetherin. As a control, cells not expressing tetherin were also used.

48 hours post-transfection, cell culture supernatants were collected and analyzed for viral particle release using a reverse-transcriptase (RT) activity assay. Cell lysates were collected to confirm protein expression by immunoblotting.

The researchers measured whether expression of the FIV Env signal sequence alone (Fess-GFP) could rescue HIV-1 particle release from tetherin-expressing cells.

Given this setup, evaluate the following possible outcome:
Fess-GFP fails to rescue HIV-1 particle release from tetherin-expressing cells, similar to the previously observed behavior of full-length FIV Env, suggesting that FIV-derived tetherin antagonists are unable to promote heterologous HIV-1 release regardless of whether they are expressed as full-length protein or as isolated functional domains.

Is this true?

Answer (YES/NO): YES